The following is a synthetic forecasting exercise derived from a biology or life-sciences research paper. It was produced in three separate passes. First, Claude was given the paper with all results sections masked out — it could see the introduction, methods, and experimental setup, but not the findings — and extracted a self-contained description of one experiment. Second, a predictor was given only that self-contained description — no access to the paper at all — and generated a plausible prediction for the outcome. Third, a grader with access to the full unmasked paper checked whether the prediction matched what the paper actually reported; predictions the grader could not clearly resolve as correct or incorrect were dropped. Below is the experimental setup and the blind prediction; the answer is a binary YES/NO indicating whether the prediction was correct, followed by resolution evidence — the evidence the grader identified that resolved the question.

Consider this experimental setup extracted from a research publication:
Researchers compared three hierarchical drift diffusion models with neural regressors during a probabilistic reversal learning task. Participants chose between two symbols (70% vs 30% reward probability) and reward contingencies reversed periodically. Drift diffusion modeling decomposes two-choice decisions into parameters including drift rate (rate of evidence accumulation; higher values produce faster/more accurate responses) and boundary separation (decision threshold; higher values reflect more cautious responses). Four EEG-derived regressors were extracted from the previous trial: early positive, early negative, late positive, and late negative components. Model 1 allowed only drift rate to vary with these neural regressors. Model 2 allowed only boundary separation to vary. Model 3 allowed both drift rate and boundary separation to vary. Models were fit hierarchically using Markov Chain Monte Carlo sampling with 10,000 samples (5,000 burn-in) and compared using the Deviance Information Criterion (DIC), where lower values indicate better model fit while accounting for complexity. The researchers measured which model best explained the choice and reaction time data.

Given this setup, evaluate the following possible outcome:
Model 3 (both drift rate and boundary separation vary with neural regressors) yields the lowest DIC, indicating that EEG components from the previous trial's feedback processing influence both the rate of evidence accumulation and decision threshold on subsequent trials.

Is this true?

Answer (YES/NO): YES